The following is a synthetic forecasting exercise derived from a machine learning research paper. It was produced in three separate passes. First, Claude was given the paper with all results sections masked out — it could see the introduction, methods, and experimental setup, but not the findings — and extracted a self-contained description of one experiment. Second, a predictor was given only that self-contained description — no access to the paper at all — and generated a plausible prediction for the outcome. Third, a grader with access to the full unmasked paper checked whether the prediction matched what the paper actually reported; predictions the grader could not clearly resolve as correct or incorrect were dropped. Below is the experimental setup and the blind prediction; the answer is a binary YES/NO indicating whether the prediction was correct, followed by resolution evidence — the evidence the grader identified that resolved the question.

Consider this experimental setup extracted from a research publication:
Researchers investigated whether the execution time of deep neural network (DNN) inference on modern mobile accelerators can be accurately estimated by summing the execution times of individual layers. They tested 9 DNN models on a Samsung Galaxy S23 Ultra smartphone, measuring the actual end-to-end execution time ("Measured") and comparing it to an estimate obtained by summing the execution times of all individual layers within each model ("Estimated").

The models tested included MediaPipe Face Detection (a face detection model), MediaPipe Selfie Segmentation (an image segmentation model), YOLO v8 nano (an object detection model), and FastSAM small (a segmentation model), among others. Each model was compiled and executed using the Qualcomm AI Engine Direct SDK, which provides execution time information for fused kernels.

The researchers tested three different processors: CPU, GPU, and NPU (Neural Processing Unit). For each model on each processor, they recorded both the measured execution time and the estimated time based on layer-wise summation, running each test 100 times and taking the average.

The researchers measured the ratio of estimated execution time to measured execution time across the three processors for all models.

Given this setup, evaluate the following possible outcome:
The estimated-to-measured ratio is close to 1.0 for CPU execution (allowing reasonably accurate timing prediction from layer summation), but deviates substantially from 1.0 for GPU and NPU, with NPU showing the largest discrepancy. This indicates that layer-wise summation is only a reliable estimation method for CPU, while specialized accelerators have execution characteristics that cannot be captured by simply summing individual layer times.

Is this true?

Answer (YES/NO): YES